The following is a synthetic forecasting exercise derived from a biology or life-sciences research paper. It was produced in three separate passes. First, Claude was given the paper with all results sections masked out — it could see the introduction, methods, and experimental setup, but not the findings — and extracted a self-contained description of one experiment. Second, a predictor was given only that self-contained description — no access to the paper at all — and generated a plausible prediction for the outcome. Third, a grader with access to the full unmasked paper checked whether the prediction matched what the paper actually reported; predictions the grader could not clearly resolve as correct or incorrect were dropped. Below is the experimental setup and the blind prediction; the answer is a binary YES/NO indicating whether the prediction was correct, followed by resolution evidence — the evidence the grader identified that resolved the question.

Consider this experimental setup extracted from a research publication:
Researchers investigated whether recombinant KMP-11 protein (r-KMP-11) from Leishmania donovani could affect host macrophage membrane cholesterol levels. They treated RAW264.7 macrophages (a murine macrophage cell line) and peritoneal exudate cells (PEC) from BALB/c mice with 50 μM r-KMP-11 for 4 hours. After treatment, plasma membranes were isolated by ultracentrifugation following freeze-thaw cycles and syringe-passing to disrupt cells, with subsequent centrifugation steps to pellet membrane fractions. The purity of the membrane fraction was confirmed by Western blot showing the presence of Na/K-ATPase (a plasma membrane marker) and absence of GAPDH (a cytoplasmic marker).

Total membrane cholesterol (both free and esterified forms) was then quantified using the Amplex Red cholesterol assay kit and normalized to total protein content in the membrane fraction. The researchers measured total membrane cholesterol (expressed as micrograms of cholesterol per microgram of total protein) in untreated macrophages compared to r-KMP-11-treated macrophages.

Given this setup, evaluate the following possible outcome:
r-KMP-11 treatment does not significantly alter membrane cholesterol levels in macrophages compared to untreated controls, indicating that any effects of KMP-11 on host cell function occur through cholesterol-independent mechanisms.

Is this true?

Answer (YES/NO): NO